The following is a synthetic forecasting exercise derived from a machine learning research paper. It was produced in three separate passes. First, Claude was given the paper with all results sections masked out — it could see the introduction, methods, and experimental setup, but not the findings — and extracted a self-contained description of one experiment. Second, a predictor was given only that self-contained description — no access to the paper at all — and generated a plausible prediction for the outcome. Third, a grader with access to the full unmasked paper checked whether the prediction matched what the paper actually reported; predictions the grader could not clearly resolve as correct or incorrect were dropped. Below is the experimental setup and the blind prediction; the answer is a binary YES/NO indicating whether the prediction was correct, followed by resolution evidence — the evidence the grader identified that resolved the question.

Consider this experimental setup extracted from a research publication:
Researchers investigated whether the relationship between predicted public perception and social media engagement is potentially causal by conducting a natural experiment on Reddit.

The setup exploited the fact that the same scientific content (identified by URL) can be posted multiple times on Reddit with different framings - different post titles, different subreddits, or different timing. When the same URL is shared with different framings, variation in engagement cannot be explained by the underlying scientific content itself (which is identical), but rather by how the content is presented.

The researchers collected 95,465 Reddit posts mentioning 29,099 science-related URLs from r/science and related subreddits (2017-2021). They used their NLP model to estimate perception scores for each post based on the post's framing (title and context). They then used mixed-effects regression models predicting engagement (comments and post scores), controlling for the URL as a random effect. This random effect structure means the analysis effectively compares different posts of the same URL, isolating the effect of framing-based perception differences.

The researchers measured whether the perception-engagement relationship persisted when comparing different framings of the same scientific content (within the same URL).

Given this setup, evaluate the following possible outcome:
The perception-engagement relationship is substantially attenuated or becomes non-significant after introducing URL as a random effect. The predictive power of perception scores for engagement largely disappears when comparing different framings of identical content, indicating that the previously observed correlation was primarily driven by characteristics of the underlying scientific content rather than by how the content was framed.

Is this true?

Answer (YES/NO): NO